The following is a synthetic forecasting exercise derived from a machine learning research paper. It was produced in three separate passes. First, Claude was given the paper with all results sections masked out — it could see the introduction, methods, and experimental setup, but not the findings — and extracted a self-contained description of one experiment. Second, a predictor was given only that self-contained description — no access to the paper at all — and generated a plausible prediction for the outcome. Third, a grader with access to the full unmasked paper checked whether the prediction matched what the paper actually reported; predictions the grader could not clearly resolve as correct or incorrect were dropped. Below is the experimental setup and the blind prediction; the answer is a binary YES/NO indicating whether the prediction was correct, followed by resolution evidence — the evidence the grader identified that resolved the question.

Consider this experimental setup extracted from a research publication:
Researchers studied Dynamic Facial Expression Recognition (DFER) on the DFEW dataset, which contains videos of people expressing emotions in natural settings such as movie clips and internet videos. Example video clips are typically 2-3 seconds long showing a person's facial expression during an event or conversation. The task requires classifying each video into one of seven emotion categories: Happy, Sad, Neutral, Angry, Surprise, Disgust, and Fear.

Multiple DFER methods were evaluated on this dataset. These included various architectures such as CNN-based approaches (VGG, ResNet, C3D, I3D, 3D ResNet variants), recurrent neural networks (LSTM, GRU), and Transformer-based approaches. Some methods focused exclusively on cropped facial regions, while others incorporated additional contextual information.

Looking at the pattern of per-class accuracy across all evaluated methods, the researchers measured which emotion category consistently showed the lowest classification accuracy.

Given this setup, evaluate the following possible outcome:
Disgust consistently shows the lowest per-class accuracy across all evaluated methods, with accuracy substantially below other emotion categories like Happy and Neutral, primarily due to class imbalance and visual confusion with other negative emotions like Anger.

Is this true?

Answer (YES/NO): NO